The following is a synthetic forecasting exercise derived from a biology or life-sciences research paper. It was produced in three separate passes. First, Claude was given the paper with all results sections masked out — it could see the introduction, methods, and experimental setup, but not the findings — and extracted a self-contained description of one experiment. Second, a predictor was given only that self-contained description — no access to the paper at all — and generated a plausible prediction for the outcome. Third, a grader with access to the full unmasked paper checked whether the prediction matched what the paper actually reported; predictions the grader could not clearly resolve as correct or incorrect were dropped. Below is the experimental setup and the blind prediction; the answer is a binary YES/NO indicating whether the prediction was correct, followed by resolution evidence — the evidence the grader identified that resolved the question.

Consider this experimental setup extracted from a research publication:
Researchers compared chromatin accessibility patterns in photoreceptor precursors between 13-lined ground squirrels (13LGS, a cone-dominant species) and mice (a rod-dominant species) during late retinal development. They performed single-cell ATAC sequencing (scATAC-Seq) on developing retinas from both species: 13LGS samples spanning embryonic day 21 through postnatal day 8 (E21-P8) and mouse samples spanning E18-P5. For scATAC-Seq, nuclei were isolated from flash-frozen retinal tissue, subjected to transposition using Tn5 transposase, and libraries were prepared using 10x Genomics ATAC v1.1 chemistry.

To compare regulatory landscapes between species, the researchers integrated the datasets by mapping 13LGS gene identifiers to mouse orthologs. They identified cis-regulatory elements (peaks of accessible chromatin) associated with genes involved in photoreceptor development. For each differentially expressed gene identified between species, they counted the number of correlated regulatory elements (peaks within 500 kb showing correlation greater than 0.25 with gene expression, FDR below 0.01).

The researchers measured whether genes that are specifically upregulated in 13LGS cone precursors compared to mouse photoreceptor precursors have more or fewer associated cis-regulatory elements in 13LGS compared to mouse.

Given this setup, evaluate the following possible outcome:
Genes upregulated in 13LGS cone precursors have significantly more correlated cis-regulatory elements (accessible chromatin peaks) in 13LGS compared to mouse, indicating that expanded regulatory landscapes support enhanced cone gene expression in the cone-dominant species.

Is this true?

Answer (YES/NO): YES